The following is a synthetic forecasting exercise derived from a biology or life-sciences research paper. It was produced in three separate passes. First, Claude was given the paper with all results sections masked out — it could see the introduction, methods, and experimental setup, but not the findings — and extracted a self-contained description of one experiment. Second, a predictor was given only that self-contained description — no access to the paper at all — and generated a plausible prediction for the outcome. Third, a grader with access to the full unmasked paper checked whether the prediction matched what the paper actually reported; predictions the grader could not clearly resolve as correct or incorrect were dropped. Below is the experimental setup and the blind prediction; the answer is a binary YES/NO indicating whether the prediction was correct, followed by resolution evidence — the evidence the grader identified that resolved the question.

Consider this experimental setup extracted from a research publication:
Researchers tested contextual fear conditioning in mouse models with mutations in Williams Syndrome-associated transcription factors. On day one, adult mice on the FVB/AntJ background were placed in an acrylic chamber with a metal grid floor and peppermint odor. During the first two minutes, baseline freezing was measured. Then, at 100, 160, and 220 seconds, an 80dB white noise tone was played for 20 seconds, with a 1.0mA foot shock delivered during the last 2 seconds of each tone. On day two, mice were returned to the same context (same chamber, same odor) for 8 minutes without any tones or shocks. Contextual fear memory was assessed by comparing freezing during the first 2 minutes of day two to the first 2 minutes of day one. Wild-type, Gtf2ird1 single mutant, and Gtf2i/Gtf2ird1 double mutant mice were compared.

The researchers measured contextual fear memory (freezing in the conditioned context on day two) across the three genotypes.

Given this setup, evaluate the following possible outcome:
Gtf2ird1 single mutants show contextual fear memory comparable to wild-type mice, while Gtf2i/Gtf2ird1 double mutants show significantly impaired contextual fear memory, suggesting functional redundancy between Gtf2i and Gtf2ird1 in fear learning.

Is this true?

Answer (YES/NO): NO